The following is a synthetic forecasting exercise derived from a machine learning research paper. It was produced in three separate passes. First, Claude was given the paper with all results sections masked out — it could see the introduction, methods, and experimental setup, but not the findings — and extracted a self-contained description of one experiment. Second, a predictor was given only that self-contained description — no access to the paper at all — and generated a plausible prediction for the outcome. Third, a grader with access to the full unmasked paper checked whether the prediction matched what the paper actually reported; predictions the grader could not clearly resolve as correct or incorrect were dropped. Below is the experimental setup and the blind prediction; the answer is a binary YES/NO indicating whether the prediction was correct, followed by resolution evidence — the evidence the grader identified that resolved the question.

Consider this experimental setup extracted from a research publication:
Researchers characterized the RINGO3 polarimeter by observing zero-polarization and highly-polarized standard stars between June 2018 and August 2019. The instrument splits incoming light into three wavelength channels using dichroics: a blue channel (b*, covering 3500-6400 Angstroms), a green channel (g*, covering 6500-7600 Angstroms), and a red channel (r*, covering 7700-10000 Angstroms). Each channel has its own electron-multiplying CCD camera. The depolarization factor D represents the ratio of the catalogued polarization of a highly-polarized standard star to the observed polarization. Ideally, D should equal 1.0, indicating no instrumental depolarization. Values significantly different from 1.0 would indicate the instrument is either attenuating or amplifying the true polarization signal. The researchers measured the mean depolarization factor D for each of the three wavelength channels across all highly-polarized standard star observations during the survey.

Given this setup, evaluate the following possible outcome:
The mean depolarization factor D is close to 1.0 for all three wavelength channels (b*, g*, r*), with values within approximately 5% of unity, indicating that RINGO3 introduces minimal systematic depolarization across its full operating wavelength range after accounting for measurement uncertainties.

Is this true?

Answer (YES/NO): NO